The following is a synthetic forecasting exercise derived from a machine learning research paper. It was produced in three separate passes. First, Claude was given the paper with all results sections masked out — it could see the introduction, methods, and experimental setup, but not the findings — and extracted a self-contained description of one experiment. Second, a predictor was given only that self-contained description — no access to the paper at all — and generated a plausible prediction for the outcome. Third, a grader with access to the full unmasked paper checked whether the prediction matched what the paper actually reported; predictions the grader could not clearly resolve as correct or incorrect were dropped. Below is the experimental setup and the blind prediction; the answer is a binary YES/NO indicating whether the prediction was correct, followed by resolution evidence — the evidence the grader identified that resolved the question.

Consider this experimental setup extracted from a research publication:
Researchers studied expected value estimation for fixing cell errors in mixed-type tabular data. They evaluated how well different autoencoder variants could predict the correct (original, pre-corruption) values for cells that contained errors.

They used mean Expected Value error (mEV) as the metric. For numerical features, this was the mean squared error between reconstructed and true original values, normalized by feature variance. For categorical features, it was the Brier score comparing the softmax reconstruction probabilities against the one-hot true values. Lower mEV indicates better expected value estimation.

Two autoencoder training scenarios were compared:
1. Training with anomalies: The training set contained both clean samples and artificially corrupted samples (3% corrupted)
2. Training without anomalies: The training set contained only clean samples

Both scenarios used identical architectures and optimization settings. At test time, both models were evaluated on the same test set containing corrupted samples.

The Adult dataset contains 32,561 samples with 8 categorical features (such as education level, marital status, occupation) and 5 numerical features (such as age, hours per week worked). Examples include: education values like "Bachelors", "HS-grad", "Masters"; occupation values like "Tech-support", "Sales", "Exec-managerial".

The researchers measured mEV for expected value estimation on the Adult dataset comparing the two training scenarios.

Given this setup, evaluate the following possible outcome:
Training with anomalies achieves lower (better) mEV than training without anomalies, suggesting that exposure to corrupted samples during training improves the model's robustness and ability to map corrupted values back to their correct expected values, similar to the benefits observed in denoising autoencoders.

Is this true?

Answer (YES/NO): NO